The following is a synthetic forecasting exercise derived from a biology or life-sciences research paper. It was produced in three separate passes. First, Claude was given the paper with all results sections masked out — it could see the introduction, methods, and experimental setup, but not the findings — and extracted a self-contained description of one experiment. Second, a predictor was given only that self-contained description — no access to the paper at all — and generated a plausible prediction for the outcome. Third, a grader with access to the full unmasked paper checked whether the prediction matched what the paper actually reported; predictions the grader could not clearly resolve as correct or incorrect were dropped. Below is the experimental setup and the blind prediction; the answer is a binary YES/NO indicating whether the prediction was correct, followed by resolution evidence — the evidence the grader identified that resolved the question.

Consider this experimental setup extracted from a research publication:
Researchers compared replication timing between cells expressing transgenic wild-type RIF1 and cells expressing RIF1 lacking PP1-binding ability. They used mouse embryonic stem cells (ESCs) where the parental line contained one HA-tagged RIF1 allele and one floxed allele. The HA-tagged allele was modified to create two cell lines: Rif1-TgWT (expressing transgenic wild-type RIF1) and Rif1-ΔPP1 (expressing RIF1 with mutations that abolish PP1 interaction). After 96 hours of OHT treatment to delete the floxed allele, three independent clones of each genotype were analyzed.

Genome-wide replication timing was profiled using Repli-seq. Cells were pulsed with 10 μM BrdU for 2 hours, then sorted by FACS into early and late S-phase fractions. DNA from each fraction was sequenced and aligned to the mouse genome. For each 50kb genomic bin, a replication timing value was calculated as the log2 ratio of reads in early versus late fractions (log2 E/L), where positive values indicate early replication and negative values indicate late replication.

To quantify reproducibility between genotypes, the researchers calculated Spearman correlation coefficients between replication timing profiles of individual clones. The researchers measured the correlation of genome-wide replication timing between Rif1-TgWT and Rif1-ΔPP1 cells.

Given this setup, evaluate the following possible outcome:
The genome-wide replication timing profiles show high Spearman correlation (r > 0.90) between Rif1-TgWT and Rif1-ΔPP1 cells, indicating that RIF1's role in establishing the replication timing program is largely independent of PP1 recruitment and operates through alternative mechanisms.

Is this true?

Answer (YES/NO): NO